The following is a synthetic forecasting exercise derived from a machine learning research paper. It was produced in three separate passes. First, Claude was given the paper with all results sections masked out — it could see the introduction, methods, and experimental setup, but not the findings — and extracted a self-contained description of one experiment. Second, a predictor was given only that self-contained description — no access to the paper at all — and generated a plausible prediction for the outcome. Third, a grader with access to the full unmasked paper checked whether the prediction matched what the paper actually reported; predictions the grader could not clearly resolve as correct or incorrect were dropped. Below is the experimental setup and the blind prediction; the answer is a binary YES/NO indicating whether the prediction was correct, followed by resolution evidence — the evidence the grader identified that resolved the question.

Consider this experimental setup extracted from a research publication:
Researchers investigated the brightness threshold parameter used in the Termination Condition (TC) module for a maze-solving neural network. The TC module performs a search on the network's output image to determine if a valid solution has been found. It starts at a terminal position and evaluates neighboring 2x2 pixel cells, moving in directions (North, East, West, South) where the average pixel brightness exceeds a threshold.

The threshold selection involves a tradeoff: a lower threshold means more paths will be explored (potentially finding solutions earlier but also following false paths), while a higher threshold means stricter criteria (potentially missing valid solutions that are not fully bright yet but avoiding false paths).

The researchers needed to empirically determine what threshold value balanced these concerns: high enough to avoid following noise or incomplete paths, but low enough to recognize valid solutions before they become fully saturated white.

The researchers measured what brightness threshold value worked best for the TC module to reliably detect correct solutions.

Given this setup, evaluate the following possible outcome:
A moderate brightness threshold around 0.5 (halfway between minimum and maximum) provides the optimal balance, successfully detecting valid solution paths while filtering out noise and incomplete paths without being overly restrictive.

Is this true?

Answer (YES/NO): NO